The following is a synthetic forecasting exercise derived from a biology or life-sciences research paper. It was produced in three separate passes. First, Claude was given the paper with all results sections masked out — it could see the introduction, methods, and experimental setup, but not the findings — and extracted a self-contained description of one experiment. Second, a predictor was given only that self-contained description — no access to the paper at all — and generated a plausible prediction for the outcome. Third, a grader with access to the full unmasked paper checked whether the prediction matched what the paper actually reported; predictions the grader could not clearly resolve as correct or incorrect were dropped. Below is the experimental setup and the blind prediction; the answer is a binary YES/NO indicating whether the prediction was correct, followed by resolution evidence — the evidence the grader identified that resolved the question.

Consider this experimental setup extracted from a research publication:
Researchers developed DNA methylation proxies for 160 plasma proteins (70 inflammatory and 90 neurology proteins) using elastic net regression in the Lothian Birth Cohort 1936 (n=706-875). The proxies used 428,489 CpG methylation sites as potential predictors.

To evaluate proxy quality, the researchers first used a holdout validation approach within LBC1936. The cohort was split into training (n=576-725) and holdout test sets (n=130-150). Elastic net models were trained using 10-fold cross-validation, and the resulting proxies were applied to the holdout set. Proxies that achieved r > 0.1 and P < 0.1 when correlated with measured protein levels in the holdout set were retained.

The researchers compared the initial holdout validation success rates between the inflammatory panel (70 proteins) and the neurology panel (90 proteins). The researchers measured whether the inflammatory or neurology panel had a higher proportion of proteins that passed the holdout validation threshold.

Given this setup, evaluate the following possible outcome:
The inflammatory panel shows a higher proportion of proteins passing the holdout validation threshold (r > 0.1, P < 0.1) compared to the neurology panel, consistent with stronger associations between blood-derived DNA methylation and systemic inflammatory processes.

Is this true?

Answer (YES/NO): YES